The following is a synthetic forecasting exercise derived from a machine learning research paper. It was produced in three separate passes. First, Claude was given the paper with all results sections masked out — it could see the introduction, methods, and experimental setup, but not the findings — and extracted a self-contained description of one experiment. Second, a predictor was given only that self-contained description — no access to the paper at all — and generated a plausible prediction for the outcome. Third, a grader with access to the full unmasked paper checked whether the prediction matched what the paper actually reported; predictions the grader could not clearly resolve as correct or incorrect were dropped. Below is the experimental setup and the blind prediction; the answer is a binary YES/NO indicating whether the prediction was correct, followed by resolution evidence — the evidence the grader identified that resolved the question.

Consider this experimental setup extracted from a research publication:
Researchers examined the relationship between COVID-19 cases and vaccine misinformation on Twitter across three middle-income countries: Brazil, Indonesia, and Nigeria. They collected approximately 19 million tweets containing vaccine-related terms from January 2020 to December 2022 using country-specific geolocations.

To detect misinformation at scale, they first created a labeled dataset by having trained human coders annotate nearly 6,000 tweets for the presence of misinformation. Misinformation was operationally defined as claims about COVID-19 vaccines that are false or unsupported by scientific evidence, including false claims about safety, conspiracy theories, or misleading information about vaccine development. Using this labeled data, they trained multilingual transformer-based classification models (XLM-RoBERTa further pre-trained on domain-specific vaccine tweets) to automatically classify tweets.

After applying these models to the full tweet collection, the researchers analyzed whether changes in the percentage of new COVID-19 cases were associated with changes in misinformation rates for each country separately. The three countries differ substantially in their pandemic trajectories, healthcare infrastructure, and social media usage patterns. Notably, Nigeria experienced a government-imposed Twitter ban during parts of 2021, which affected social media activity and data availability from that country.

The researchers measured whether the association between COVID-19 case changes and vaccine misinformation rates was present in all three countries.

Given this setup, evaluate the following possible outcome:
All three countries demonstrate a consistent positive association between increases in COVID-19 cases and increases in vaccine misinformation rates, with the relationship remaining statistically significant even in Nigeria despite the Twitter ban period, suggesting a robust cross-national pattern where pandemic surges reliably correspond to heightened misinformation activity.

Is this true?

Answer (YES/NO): NO